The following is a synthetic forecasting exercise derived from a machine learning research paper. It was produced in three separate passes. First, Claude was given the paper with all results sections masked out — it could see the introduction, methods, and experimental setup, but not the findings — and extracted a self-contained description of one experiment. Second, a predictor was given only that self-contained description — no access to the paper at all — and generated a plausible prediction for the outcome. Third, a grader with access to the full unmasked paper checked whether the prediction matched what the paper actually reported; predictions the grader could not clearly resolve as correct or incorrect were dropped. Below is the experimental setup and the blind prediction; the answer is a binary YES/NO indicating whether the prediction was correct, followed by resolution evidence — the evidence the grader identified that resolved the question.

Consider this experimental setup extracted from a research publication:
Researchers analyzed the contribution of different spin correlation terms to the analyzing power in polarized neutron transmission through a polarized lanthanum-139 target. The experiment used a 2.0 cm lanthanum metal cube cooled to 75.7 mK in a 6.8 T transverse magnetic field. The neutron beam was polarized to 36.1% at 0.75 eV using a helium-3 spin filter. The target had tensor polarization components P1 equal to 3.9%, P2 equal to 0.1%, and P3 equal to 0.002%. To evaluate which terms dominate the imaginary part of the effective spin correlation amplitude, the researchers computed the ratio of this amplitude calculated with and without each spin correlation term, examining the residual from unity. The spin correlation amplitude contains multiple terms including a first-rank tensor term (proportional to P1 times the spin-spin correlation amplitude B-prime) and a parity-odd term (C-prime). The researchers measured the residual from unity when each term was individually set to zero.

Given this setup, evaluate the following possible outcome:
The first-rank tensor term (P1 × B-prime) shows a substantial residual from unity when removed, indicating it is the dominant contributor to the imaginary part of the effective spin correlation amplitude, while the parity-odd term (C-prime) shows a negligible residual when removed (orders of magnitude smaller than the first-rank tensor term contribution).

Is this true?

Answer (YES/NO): YES